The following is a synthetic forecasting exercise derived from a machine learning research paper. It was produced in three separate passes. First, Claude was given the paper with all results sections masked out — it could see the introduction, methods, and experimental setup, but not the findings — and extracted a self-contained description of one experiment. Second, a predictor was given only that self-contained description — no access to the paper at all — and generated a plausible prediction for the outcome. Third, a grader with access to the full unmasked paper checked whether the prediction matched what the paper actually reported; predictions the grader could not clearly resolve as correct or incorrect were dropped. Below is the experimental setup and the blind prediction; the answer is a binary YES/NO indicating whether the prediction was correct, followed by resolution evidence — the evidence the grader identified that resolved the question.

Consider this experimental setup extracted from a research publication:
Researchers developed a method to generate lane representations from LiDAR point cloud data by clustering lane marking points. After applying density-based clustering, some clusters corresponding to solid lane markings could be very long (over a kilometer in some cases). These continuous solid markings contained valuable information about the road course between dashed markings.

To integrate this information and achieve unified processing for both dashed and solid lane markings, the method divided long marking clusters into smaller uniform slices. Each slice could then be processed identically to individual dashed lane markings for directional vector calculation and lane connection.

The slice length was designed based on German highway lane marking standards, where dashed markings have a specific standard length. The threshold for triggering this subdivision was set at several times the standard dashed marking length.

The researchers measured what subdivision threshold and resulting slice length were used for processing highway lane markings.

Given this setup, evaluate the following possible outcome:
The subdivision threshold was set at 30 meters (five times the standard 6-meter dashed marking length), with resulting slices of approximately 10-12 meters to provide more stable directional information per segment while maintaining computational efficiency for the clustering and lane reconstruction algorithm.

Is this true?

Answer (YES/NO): NO